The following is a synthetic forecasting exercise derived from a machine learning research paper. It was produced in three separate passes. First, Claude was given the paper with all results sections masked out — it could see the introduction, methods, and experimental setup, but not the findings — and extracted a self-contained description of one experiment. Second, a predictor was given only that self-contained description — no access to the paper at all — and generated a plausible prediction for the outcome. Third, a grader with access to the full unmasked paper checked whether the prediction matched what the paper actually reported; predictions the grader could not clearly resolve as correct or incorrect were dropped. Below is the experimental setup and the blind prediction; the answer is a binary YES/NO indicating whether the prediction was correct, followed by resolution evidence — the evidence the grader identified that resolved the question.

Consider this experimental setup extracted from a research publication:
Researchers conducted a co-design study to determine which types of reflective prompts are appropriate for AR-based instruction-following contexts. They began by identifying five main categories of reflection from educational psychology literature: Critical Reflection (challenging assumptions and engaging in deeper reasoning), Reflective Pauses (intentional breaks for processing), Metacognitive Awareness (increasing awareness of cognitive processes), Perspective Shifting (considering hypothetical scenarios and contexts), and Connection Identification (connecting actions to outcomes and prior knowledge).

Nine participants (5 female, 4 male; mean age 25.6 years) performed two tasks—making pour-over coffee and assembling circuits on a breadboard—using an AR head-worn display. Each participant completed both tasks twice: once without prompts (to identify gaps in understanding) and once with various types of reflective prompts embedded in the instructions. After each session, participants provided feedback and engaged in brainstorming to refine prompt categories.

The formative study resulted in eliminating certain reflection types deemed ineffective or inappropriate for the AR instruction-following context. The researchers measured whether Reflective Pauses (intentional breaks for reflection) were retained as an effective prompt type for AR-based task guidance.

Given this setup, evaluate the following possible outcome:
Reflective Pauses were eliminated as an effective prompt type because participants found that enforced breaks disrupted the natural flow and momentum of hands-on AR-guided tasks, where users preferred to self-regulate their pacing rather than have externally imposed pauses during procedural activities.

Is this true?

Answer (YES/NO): YES